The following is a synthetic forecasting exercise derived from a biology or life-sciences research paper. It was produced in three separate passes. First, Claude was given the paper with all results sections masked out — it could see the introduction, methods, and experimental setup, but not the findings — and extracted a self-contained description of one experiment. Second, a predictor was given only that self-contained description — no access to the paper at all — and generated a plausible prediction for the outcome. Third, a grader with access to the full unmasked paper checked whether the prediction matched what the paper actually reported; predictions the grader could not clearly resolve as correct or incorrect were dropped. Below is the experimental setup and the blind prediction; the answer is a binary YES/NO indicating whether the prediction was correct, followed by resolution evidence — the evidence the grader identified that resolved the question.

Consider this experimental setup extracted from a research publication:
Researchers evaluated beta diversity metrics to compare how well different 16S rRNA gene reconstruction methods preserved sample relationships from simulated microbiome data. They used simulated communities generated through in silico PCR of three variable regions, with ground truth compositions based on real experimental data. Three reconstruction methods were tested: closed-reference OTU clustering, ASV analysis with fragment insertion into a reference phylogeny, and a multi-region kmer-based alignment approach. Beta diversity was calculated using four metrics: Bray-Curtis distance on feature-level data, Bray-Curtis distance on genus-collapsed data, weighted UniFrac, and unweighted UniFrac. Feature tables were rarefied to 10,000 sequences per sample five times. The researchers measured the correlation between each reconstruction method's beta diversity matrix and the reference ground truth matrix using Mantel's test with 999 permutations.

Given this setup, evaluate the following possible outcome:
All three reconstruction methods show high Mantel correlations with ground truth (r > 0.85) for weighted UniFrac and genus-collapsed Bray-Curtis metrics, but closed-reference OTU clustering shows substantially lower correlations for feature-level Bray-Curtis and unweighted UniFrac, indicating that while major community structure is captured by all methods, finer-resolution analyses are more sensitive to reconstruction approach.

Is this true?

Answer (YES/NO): NO